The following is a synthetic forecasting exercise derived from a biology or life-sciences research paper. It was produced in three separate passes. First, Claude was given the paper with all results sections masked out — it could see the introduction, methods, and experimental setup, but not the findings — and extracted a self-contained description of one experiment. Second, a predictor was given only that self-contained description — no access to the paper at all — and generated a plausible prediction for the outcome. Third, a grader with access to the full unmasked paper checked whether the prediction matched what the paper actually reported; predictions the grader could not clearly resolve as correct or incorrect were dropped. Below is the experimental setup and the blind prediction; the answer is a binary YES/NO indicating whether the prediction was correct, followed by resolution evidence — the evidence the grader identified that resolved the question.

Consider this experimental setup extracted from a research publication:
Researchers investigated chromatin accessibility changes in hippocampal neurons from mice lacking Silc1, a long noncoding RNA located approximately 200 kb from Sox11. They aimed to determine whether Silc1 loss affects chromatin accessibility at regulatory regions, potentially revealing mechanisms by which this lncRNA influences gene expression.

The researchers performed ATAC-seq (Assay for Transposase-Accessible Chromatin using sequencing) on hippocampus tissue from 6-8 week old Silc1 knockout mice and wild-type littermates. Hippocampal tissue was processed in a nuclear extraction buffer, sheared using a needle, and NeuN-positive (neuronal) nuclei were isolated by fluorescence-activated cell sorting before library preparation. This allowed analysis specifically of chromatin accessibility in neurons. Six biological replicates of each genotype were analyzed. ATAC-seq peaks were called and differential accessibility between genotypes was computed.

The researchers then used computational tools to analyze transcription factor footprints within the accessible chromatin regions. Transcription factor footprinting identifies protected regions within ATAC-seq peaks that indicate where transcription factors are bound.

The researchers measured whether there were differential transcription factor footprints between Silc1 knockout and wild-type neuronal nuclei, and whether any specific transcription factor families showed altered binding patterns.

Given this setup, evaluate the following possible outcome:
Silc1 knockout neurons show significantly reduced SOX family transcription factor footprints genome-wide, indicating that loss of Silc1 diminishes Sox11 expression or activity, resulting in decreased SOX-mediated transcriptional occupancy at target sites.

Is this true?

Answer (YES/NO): YES